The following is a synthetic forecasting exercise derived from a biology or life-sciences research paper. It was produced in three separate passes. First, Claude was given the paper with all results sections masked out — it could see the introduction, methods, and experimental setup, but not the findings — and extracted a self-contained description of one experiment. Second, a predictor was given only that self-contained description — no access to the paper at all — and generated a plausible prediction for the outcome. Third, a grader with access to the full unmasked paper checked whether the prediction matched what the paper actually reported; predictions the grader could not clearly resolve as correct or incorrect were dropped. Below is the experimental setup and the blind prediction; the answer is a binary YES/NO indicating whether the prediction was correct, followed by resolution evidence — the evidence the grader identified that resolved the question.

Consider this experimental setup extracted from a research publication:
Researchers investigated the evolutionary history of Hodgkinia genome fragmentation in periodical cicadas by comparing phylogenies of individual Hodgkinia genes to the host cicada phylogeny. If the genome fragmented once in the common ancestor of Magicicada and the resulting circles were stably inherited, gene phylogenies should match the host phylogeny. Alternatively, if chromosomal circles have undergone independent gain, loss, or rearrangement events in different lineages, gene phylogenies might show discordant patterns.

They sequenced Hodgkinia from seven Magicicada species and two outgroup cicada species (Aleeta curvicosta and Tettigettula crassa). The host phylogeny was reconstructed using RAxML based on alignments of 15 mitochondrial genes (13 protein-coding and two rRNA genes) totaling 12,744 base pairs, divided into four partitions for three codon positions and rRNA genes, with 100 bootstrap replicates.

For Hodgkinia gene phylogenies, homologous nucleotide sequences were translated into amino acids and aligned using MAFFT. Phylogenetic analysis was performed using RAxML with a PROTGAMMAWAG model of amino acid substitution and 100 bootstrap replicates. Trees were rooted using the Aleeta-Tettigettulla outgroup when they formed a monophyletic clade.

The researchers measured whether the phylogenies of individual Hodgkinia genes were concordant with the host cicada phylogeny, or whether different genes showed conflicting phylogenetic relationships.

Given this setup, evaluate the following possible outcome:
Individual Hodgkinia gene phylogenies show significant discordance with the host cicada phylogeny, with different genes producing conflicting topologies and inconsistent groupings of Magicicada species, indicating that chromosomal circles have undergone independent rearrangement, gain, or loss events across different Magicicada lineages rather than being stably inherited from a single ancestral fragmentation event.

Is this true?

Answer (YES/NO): YES